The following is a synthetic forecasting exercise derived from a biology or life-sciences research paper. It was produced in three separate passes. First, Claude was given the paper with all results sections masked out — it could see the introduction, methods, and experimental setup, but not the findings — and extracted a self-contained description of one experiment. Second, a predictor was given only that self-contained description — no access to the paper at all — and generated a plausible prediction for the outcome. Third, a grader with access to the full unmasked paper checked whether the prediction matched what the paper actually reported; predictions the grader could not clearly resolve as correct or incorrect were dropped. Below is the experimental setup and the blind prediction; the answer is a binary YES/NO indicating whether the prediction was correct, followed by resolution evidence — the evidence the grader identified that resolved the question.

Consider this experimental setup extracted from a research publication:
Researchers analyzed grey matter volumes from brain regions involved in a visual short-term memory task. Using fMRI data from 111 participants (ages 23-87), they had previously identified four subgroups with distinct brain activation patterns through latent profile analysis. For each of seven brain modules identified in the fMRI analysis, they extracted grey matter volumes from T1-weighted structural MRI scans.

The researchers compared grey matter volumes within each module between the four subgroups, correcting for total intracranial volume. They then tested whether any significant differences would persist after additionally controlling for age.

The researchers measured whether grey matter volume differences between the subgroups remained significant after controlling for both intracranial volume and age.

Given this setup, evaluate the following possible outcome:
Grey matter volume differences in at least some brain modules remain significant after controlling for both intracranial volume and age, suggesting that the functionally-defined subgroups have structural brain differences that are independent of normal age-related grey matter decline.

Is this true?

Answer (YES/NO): NO